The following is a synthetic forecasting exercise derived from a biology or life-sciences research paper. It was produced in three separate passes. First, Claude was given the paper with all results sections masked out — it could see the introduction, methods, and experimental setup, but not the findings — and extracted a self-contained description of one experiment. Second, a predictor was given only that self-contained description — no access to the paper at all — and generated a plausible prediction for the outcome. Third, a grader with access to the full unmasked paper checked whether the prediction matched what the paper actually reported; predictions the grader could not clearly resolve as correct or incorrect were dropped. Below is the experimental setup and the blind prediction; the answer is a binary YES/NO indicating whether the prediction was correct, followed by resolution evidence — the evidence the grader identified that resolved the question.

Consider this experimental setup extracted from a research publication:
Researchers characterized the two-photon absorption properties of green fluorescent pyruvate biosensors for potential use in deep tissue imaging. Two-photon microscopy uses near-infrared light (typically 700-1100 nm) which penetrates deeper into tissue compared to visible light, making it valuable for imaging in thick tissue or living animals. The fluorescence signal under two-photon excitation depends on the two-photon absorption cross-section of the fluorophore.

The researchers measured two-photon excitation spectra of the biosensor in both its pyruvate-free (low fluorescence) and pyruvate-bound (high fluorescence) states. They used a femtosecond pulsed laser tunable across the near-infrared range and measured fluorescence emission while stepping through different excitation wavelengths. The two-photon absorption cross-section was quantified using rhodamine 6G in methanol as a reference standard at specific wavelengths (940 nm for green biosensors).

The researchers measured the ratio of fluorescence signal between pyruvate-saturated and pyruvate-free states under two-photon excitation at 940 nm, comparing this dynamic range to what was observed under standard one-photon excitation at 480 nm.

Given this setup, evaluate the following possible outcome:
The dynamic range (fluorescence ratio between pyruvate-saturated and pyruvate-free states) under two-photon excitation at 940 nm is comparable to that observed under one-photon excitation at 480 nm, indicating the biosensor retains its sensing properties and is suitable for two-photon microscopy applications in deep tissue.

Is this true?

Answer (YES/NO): NO